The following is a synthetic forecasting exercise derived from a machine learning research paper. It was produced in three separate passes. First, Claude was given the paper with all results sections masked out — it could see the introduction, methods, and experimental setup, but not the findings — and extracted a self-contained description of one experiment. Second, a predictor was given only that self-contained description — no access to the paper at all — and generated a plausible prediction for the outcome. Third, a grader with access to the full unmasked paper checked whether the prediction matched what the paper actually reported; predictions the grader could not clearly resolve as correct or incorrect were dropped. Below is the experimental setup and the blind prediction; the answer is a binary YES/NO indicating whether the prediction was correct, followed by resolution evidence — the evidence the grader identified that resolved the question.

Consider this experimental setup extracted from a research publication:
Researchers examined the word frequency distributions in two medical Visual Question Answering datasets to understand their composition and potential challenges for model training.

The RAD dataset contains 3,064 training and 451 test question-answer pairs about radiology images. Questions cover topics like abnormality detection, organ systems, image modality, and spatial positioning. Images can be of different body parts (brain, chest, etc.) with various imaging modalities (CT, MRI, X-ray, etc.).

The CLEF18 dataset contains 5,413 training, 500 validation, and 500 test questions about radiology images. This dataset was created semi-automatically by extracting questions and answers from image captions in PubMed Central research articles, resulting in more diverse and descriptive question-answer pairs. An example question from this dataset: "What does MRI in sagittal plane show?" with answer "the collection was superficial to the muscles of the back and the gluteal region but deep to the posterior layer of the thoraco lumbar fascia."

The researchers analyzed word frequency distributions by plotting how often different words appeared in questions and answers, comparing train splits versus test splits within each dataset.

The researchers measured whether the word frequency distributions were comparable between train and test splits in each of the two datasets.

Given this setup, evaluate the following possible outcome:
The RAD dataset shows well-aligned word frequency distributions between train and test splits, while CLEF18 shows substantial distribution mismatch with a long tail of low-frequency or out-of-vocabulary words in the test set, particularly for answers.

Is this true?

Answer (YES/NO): NO